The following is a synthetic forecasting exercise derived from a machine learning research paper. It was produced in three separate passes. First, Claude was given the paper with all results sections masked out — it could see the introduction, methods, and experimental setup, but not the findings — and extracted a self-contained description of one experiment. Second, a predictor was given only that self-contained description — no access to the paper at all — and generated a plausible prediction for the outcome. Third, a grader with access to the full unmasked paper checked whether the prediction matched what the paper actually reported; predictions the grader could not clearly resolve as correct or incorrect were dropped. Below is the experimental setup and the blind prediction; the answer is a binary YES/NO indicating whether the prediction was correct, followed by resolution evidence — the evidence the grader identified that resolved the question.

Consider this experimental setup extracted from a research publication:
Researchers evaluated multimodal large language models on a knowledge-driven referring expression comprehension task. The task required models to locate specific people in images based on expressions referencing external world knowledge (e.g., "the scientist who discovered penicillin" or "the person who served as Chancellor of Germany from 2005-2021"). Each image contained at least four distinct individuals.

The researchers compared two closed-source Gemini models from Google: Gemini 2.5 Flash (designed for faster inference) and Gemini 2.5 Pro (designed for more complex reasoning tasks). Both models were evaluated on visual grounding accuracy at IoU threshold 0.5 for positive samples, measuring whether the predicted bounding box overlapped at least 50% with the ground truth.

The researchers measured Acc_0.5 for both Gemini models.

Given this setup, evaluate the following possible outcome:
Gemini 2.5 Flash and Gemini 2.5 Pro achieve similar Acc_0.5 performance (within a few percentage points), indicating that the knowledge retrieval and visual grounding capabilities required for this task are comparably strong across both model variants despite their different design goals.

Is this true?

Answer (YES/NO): NO